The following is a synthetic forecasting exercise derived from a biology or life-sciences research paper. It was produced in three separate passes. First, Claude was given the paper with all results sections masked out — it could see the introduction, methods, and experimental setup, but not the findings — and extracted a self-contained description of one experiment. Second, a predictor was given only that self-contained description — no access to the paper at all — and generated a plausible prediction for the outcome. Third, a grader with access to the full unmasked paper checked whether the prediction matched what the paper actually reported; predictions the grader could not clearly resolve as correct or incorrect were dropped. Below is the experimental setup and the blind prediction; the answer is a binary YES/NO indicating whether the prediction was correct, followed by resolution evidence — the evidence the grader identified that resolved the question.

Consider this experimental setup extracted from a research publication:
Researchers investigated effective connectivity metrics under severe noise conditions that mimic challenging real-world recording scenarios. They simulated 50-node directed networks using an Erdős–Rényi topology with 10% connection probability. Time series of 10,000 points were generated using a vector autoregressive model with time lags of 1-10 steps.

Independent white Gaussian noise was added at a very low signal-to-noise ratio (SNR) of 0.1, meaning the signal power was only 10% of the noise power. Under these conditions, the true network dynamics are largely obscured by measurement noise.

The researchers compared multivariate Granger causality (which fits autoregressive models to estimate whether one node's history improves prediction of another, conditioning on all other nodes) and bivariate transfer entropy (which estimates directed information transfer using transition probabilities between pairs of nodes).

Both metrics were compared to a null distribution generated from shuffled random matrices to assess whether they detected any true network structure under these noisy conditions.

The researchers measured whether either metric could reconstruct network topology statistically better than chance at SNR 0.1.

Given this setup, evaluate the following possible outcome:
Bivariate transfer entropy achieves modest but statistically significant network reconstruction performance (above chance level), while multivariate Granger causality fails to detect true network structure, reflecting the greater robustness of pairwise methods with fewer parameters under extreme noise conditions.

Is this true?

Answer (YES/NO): NO